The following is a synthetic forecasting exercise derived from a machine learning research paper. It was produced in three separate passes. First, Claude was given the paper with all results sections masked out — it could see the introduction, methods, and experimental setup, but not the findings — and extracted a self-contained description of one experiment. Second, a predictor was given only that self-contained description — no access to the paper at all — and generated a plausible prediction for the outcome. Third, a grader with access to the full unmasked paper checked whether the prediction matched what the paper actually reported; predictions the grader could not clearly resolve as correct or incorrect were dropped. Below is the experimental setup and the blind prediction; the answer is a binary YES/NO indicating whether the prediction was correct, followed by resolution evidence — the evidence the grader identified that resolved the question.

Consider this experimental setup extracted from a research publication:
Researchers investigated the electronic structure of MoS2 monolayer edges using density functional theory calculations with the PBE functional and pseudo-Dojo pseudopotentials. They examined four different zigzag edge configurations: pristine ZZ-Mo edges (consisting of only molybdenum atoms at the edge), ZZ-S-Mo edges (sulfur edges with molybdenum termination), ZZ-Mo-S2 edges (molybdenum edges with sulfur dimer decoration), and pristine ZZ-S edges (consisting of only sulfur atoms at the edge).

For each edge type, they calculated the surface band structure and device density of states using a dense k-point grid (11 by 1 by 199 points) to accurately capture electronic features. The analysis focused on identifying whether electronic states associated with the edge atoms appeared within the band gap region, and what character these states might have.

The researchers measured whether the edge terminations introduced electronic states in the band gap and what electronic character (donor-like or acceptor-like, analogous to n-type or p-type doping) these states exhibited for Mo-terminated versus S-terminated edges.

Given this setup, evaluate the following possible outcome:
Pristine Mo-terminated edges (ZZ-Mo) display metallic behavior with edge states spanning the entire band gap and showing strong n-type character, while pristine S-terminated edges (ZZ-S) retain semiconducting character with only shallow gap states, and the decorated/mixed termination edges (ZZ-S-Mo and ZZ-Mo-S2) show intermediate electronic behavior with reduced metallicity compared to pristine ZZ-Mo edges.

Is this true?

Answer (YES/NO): NO